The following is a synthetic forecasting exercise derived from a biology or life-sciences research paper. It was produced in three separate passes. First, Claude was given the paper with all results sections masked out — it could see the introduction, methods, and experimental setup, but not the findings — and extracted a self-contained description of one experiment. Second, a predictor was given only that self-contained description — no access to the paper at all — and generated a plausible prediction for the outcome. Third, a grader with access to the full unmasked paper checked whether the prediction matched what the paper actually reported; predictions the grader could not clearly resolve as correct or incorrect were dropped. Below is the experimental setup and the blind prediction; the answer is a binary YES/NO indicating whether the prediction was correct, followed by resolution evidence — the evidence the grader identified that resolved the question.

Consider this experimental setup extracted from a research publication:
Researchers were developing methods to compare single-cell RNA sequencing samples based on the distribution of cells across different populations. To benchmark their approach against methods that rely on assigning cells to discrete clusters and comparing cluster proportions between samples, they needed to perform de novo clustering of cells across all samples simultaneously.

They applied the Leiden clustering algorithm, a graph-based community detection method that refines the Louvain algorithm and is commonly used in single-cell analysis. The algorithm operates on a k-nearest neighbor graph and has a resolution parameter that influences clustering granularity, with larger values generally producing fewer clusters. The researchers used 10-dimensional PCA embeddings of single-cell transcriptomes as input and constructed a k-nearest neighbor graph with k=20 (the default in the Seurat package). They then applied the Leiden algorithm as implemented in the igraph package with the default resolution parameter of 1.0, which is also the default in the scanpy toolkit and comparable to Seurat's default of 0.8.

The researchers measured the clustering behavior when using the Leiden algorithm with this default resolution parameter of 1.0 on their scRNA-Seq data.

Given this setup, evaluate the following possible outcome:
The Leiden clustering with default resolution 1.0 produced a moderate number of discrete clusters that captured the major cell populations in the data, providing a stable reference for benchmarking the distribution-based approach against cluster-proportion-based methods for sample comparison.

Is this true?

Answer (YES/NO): NO